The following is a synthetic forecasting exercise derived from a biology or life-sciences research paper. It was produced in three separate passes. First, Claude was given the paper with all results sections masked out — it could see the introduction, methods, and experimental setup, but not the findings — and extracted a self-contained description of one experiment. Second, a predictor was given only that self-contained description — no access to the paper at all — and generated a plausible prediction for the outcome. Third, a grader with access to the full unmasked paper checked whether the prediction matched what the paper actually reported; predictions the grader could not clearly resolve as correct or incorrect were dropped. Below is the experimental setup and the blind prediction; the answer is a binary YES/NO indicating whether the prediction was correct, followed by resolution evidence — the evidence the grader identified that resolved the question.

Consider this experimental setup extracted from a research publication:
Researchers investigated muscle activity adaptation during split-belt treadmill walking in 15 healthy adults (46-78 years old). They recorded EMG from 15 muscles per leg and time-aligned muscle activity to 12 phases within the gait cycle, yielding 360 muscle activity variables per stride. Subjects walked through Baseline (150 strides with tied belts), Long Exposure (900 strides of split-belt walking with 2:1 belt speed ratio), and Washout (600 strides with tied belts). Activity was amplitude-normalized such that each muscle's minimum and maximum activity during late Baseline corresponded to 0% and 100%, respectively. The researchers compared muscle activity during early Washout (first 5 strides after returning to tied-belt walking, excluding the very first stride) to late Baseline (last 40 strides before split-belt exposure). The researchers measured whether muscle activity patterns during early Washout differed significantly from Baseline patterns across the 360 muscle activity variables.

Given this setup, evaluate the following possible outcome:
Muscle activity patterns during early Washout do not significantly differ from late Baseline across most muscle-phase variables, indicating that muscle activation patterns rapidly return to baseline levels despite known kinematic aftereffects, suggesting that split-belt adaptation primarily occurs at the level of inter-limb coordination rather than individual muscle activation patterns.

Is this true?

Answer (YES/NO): NO